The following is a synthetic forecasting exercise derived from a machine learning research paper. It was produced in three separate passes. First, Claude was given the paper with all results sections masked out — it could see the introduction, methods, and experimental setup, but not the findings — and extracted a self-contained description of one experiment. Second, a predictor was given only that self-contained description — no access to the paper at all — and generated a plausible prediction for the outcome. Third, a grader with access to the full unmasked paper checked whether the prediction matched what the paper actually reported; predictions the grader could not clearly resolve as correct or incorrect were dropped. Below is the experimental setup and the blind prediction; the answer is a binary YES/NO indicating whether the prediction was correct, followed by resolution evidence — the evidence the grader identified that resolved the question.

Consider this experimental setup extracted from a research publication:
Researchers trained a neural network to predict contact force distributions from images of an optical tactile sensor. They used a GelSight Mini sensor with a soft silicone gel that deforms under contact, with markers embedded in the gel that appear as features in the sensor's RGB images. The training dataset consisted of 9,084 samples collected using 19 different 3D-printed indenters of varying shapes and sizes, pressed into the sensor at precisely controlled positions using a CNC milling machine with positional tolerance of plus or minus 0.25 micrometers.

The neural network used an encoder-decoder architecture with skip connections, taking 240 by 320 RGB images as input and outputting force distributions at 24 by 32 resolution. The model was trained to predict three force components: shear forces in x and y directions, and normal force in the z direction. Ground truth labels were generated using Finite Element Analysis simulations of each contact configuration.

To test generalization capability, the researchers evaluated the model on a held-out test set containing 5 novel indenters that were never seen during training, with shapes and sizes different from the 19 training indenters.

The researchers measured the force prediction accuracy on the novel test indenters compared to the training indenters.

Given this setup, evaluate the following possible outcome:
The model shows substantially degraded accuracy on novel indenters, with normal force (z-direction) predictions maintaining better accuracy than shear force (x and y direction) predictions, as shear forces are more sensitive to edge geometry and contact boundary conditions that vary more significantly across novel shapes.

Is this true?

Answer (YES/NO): NO